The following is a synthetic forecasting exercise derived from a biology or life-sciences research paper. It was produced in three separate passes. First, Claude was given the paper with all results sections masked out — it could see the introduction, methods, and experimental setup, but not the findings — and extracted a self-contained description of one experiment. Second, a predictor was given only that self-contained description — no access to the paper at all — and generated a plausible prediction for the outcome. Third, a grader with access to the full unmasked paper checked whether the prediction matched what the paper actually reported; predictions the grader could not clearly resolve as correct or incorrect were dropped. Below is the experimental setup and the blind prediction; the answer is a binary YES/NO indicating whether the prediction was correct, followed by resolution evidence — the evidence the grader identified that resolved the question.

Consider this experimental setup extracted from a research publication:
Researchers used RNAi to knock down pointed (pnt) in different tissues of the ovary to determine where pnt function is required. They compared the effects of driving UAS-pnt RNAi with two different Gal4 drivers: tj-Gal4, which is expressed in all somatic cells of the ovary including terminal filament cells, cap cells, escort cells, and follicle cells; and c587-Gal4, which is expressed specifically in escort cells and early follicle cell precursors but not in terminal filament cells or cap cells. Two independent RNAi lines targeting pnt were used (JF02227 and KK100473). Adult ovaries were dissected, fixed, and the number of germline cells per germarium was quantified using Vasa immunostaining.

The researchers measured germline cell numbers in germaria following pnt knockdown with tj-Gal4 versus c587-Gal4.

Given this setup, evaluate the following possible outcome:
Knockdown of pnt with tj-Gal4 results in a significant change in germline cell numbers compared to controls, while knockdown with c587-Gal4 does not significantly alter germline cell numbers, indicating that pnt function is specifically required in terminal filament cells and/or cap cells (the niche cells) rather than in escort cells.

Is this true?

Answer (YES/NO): NO